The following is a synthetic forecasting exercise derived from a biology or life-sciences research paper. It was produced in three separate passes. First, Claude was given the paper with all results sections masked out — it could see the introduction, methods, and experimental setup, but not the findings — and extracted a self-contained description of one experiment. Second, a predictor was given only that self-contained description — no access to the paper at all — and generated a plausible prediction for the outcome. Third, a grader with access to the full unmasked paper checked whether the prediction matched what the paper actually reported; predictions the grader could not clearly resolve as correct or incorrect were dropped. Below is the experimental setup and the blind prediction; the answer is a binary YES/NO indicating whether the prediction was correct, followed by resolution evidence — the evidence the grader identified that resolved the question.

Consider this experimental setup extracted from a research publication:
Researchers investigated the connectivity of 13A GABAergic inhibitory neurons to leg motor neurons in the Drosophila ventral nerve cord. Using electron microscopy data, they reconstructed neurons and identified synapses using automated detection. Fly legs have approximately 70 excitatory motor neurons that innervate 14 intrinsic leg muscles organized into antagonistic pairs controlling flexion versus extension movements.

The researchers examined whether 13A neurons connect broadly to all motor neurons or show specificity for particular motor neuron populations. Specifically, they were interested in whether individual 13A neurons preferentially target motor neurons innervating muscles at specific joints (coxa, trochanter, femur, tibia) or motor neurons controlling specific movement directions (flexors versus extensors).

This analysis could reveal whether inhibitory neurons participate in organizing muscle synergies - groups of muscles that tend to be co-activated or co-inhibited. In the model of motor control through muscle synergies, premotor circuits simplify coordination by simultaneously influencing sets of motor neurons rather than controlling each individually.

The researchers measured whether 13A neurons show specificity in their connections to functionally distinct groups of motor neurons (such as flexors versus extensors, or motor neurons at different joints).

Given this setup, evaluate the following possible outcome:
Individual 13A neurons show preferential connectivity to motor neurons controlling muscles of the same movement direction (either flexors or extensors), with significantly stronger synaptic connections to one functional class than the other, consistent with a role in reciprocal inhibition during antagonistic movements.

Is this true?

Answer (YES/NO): YES